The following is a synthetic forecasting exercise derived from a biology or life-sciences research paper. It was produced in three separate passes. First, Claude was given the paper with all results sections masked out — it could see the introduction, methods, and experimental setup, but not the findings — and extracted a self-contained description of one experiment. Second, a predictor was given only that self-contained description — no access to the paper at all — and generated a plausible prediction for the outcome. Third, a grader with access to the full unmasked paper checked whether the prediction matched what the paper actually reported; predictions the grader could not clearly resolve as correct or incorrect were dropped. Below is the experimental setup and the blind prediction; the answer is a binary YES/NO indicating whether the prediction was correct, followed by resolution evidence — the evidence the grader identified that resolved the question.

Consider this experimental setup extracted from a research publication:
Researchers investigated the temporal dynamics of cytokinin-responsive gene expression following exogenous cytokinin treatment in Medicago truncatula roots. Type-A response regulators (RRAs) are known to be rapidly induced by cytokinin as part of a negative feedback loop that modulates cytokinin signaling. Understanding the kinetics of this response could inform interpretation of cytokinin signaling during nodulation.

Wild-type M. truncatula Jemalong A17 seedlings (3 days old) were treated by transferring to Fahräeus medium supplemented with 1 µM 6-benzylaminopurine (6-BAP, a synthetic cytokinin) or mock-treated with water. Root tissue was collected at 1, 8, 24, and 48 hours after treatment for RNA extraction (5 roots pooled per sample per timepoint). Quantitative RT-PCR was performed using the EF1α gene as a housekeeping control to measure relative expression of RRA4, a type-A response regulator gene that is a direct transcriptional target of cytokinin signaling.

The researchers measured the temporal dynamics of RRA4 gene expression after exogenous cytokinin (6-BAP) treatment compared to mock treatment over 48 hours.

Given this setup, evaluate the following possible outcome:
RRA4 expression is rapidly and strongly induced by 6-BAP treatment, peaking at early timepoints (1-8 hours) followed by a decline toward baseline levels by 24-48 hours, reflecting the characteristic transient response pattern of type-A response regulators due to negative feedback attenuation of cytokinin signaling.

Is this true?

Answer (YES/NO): NO